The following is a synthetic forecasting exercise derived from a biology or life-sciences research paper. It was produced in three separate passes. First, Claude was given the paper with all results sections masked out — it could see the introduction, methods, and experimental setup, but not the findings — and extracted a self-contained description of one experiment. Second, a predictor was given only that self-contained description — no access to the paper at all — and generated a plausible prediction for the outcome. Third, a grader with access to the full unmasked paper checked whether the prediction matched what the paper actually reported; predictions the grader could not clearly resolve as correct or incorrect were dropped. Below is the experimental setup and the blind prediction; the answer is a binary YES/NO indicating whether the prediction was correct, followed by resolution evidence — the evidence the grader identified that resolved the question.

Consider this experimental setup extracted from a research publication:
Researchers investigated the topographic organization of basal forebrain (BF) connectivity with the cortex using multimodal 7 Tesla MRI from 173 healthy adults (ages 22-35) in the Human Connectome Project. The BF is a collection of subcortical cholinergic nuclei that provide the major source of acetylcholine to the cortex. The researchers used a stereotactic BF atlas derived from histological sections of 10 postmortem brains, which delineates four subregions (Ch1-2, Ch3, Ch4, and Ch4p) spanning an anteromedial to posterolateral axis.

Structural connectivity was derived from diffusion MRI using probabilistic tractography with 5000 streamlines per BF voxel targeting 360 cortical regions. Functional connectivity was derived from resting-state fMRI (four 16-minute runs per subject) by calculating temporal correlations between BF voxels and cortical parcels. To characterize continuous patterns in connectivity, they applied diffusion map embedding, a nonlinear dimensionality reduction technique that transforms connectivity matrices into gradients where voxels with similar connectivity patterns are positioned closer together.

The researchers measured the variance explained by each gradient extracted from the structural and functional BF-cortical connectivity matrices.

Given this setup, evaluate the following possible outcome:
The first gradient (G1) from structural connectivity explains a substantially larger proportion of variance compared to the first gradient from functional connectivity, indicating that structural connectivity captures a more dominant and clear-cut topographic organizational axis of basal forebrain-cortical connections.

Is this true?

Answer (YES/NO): NO